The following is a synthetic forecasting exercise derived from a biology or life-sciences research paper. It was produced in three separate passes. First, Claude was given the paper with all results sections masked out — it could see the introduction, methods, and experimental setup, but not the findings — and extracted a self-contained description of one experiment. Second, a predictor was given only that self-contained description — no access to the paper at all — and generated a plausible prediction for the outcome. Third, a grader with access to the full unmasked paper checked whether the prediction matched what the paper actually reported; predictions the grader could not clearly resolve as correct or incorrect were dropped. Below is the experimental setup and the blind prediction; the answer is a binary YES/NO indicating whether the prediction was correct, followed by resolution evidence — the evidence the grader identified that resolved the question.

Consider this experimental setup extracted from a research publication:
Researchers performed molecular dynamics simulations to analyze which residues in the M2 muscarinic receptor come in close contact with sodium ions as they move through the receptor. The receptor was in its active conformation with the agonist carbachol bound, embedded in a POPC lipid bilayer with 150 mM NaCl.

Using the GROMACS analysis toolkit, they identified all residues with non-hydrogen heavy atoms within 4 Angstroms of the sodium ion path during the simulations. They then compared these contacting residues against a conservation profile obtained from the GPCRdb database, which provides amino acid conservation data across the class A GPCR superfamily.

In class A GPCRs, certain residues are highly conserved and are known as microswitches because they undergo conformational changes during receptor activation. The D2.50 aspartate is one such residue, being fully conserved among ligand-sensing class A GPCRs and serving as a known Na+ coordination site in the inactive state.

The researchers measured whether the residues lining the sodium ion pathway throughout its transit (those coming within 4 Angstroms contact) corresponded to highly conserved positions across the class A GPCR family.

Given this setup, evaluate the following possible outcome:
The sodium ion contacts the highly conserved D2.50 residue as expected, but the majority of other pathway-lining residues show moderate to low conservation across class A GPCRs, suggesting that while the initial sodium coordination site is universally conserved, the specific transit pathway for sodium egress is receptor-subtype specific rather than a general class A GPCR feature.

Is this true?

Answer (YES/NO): NO